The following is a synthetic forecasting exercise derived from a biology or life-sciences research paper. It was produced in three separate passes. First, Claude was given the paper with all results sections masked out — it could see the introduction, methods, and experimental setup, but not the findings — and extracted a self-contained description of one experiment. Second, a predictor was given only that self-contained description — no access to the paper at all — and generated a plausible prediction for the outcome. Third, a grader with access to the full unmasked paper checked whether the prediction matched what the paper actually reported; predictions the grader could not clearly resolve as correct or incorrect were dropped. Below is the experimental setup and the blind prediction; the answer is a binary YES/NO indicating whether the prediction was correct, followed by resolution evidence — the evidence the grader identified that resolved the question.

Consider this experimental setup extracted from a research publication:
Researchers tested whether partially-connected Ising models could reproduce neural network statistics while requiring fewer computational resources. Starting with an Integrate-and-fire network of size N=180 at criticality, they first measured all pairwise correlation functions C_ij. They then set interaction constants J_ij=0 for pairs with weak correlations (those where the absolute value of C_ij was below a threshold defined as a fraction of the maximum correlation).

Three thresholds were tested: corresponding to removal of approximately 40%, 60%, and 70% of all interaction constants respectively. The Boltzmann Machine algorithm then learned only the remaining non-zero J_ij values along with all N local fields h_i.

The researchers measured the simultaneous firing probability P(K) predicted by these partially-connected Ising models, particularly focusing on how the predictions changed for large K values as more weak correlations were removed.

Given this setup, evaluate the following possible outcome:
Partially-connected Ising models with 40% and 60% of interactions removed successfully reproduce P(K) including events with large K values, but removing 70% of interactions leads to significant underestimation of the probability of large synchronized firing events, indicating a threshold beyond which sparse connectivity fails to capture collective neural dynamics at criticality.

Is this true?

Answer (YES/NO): NO